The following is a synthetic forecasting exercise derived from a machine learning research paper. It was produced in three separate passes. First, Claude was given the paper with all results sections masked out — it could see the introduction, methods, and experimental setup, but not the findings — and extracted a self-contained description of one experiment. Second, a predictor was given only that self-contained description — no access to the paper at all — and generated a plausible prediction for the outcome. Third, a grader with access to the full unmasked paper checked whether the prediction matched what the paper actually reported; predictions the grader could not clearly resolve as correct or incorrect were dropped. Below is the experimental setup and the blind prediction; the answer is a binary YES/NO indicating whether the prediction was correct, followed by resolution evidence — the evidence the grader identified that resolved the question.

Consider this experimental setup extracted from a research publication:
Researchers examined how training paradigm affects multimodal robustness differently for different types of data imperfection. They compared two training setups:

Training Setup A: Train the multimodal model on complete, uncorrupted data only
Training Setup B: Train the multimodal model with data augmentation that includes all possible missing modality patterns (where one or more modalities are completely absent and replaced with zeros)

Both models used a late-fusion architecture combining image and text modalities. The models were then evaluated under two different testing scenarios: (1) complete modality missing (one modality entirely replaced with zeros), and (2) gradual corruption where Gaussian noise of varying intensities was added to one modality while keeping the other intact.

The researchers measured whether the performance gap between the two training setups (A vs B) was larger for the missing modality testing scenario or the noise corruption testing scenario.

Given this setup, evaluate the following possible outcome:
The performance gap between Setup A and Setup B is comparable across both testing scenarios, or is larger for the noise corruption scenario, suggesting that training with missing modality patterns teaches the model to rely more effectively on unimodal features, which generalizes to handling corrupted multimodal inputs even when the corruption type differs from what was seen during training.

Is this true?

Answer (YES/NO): YES